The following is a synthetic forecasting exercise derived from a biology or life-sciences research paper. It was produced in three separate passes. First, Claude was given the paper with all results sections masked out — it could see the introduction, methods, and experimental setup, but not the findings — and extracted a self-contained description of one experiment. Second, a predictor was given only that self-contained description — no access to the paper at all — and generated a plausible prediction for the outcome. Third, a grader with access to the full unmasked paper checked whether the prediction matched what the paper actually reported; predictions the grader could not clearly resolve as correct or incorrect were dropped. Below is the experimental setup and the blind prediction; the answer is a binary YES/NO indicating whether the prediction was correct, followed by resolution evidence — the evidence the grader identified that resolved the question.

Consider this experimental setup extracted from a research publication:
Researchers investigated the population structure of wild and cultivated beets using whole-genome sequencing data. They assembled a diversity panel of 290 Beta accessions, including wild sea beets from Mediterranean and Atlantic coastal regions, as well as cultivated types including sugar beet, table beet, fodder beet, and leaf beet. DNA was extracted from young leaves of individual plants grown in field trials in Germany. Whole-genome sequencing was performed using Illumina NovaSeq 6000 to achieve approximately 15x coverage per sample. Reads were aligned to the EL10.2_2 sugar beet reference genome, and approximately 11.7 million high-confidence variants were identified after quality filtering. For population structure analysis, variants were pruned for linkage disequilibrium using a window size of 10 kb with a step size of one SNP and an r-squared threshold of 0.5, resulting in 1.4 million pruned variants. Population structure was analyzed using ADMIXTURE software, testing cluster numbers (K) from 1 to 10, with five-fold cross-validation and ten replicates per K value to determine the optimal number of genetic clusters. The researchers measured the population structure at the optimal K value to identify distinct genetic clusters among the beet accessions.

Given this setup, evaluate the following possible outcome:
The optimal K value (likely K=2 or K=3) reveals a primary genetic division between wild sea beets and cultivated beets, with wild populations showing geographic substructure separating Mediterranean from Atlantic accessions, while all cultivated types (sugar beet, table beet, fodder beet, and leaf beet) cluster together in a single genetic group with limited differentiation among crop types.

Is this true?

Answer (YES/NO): NO